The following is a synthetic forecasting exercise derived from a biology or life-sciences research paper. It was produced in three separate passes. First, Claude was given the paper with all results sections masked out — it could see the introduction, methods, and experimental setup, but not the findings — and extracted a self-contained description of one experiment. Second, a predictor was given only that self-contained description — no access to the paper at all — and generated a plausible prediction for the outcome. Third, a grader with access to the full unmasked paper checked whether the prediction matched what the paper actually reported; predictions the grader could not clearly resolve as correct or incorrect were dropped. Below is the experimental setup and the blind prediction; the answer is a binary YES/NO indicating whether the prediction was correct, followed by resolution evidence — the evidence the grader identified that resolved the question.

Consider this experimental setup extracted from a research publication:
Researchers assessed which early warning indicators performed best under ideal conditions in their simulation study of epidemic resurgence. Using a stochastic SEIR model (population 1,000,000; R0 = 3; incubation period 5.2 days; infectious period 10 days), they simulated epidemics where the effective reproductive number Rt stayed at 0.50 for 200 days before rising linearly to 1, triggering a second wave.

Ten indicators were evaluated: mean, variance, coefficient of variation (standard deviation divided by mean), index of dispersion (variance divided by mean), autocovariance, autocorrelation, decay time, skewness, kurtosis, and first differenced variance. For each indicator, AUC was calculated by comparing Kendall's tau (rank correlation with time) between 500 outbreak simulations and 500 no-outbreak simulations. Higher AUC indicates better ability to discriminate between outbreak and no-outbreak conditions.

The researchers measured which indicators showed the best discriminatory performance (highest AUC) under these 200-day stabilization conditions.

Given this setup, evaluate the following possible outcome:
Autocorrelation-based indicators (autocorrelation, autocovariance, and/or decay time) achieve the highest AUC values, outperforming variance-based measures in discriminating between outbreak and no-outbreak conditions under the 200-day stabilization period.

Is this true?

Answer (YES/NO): NO